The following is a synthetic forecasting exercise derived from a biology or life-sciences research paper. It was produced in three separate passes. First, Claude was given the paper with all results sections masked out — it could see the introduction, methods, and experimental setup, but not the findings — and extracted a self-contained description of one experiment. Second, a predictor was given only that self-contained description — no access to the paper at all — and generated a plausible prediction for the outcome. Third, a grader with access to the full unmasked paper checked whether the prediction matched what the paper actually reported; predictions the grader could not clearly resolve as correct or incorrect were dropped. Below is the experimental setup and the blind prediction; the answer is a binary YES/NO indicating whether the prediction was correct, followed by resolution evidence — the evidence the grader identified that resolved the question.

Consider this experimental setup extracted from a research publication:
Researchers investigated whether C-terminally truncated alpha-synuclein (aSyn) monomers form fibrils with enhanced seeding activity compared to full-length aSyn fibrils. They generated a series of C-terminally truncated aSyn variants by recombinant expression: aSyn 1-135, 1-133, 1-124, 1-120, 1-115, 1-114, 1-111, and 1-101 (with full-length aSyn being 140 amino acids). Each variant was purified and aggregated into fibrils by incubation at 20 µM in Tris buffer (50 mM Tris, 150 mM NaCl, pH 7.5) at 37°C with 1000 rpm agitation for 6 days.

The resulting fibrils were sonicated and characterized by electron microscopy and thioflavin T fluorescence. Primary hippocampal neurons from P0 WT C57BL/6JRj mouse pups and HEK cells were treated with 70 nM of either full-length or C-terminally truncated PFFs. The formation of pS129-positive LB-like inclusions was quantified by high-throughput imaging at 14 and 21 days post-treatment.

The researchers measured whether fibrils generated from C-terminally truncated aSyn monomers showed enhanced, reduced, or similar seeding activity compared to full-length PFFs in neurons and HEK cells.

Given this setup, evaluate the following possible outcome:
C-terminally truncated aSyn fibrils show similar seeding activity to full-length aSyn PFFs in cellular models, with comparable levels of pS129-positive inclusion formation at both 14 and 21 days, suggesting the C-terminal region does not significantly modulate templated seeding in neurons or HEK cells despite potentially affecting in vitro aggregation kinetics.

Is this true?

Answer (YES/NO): YES